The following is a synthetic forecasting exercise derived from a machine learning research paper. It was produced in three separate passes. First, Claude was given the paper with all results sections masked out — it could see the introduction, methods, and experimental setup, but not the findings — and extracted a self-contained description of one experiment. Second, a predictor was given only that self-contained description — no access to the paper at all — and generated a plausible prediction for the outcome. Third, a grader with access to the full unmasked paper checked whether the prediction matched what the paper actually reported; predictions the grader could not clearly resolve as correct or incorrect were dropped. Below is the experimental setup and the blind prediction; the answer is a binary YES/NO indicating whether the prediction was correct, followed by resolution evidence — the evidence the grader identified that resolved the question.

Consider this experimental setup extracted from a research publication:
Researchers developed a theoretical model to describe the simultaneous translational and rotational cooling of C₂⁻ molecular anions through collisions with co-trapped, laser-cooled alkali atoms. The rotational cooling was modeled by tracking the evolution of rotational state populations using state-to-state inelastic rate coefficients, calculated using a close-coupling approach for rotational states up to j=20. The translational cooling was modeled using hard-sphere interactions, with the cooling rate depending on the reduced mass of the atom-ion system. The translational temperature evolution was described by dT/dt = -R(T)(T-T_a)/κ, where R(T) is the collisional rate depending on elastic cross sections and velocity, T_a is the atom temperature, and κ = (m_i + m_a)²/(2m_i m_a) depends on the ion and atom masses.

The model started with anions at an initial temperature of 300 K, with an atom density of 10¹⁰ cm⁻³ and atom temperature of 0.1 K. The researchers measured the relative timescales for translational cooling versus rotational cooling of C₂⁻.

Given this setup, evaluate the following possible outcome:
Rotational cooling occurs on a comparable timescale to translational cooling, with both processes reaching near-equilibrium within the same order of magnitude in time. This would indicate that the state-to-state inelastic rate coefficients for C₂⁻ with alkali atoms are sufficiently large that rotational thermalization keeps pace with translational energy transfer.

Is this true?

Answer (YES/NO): NO